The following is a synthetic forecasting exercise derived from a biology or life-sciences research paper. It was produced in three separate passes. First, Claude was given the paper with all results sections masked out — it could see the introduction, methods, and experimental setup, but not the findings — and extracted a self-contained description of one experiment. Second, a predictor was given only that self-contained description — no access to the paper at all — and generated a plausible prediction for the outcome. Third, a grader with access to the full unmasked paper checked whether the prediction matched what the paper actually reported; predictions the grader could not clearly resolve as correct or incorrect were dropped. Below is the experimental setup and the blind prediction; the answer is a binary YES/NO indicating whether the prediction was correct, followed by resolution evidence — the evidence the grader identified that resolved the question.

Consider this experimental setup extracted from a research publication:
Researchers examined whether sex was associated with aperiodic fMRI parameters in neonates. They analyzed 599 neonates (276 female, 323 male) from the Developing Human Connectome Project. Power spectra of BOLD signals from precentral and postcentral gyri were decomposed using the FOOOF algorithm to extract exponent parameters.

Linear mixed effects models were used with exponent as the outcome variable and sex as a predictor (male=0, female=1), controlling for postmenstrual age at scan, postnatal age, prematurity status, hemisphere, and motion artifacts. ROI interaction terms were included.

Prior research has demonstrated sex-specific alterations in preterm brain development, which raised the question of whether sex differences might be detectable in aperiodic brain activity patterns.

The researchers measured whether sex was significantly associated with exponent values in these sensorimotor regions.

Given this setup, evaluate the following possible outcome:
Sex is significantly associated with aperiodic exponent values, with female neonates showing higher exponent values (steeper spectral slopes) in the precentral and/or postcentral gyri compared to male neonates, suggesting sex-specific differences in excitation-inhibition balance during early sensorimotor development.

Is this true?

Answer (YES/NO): NO